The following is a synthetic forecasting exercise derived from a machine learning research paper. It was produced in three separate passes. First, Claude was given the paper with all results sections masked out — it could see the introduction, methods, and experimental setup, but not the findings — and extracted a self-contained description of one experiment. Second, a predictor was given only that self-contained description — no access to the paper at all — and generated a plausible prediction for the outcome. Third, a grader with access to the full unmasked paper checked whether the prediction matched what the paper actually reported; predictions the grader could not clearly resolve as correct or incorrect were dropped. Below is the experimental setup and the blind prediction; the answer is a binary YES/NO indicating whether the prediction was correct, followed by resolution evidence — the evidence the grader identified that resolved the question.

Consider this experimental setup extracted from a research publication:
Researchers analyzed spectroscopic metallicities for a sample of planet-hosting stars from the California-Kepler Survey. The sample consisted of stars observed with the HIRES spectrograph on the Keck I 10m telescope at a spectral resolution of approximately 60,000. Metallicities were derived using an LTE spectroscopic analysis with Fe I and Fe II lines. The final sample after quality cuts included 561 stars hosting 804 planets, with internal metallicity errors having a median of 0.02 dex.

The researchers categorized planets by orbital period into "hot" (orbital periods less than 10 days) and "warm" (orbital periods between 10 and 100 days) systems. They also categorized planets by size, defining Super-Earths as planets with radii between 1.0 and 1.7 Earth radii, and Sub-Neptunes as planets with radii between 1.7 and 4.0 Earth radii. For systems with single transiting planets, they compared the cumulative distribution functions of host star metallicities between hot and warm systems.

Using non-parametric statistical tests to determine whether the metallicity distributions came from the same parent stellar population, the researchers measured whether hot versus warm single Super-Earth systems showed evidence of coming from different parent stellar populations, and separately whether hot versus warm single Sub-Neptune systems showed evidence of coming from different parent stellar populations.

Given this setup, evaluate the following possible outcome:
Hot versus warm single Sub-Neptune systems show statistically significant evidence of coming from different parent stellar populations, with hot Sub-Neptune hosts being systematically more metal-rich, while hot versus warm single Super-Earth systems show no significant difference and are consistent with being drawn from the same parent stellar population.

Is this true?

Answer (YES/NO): NO